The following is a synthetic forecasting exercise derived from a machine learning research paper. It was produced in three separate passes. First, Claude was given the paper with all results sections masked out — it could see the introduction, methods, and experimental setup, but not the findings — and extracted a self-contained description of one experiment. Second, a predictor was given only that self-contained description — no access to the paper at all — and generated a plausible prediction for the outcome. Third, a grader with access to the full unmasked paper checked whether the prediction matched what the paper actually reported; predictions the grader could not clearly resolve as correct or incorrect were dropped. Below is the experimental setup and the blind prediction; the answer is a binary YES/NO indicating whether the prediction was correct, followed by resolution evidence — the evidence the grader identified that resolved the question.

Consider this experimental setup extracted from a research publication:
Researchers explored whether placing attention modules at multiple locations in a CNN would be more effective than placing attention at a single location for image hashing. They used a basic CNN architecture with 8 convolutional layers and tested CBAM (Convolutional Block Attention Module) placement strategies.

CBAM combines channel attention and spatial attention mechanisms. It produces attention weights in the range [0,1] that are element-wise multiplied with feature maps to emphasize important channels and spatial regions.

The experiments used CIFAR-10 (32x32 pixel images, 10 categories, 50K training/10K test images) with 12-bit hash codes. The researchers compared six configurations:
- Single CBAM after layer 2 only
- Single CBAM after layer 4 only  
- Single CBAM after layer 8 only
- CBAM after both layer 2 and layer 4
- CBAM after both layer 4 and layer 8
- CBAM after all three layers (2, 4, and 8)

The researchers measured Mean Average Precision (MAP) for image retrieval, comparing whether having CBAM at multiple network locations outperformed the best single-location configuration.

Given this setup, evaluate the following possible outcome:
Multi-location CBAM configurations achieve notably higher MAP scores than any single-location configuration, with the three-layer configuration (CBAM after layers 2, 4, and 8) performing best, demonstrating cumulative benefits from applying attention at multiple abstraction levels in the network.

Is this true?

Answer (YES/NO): NO